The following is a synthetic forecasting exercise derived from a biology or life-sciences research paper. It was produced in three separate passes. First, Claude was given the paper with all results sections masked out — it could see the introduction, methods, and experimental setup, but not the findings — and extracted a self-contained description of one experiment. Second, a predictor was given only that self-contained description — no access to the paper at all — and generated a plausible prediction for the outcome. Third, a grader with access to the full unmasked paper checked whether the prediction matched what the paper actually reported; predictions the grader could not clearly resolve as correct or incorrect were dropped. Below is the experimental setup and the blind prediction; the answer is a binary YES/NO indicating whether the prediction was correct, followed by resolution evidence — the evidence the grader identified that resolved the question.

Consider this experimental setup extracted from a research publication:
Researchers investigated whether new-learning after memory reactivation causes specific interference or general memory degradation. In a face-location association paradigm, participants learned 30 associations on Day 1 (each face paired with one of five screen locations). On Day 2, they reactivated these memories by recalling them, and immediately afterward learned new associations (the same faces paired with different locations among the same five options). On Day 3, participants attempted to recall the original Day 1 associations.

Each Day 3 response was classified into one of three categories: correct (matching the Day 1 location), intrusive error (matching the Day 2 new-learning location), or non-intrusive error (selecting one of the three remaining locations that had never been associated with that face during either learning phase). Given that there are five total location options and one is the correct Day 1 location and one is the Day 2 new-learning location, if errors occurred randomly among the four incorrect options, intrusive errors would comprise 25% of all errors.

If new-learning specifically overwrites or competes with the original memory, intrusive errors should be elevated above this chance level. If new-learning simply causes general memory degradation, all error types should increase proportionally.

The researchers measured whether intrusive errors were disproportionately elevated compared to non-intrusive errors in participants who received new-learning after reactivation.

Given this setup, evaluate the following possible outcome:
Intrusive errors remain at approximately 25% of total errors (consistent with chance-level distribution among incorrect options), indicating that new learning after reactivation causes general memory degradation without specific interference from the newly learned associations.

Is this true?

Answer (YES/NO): NO